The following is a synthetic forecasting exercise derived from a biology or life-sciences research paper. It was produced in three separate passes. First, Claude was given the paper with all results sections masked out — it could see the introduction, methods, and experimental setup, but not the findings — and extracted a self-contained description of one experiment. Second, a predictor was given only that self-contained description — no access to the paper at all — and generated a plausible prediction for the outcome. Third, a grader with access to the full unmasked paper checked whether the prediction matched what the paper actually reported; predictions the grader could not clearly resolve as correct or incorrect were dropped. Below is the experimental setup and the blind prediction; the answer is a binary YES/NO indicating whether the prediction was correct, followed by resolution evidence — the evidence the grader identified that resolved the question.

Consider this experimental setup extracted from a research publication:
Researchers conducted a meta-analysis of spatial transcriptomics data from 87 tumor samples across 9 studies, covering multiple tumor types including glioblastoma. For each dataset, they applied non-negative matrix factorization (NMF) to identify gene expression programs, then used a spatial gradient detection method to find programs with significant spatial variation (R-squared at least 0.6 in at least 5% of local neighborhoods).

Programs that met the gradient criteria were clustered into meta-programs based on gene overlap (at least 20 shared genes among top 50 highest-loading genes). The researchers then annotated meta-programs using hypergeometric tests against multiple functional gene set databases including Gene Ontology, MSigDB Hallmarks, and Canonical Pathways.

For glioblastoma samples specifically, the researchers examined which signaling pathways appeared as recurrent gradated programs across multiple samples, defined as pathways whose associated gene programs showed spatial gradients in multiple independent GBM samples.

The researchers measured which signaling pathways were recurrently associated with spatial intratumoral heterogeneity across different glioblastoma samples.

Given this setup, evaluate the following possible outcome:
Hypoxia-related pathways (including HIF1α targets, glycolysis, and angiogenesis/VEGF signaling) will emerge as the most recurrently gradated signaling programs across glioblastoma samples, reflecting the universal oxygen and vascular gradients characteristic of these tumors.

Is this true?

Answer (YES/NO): NO